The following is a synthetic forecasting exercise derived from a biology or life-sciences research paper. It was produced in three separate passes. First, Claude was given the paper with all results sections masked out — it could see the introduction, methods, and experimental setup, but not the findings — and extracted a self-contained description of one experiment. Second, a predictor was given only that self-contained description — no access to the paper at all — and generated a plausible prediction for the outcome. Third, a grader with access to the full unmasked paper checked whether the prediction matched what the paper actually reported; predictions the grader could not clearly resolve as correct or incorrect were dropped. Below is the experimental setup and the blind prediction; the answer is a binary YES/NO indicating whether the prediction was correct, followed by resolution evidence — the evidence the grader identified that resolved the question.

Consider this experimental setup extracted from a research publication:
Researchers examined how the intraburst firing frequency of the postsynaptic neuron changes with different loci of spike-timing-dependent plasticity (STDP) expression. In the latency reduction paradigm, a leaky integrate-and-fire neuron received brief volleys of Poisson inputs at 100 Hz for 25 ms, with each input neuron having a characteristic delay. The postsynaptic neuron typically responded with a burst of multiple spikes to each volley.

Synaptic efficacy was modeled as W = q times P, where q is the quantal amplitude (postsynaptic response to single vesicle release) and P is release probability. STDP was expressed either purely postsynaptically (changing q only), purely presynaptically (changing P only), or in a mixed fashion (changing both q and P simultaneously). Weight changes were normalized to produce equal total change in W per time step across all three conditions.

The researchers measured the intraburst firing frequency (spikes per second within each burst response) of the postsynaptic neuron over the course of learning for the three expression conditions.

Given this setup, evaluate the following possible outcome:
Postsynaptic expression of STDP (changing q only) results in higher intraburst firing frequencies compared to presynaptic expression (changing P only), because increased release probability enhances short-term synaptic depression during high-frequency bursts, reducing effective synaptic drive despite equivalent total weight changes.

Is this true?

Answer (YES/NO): NO